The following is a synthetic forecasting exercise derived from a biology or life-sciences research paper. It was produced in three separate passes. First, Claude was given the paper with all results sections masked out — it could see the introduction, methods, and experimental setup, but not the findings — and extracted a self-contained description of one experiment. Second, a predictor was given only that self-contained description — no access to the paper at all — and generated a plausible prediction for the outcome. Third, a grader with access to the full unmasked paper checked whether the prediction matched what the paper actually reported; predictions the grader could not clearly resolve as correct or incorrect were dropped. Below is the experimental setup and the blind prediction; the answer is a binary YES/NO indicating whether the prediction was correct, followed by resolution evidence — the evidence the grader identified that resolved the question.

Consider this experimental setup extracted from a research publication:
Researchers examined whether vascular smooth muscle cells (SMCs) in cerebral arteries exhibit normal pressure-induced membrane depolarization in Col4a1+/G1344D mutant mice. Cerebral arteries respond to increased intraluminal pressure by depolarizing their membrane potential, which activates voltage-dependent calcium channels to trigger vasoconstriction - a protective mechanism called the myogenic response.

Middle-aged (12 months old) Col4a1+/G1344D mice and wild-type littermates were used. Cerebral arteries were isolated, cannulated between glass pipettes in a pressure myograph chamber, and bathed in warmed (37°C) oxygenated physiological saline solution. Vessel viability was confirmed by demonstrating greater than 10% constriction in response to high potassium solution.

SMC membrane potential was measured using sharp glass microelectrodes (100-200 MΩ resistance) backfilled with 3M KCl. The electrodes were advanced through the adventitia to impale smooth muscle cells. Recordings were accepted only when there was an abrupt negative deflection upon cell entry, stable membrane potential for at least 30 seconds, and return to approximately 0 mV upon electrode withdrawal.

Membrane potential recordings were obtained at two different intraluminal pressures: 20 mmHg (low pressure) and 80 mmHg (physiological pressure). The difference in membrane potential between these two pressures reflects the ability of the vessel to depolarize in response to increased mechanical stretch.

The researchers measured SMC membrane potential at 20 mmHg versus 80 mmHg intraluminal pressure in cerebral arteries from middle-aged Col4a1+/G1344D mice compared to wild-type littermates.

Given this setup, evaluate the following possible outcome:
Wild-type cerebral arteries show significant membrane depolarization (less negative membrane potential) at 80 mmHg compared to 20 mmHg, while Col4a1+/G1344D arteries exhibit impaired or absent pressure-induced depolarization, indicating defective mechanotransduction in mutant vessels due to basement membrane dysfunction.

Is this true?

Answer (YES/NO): YES